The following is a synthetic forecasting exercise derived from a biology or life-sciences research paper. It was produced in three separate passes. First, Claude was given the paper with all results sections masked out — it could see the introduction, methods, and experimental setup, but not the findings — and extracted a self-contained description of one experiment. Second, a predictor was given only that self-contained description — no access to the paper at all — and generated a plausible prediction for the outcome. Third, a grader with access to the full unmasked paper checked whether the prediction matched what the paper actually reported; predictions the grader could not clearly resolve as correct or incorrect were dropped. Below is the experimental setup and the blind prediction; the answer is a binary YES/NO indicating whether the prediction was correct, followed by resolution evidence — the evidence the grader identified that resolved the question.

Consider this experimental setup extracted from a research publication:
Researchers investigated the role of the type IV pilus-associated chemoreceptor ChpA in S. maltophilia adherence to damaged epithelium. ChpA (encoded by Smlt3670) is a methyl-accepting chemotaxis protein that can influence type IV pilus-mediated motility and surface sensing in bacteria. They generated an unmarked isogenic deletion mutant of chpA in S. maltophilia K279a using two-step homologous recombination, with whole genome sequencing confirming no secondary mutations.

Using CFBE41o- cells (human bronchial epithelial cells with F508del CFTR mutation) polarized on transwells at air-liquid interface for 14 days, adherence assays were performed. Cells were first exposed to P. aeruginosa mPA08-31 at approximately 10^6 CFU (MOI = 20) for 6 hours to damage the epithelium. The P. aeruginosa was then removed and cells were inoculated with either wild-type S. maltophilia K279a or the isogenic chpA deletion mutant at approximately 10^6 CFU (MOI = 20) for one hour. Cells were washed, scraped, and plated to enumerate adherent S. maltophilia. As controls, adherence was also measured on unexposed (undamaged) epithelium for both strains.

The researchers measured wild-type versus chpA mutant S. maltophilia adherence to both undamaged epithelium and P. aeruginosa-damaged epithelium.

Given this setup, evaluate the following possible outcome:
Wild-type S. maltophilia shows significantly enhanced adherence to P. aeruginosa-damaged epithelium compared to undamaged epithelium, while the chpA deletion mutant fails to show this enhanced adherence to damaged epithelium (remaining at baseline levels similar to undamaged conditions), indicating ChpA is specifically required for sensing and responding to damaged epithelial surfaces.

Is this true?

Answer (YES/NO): YES